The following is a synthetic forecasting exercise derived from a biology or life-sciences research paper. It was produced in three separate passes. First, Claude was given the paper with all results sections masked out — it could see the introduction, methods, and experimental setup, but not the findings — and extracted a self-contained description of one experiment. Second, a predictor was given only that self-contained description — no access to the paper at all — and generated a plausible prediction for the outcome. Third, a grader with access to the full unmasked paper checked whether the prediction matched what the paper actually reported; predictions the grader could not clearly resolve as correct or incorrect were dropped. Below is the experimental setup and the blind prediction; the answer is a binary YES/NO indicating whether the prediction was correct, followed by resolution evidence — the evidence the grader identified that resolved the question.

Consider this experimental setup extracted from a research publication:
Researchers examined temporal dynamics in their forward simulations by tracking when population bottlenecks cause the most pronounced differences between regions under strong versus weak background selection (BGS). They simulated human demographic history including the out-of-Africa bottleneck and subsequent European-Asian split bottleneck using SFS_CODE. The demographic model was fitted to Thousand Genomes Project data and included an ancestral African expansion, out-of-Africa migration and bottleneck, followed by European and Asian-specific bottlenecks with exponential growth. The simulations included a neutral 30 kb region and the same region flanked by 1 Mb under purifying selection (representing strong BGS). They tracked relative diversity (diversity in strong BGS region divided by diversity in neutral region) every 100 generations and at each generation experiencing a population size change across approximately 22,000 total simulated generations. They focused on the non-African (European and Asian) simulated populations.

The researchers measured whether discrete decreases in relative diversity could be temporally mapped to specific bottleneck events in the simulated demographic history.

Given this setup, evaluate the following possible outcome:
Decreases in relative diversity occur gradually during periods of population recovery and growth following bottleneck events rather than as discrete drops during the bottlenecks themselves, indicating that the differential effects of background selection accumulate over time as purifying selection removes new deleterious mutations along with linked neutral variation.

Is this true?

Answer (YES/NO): NO